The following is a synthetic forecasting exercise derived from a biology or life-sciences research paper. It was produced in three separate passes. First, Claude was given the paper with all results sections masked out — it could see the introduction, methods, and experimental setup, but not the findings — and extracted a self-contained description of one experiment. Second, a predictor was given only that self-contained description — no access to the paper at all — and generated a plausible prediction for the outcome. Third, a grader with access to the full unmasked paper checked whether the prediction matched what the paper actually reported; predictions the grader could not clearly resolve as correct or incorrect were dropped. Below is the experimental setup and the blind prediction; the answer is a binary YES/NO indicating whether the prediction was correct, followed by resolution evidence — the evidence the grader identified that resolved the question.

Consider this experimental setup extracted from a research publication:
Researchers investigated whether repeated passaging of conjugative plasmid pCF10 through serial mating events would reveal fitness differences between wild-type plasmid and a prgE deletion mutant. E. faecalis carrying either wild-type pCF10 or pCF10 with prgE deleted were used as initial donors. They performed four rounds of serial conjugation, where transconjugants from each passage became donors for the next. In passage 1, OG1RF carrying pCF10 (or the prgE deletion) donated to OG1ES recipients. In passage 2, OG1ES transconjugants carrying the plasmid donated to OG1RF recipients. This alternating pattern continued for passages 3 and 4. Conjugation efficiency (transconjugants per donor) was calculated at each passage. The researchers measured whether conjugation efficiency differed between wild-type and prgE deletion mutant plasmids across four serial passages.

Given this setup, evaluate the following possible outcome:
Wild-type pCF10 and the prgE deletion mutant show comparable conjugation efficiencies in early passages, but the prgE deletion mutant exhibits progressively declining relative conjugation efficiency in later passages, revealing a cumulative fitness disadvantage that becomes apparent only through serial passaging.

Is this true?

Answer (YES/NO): NO